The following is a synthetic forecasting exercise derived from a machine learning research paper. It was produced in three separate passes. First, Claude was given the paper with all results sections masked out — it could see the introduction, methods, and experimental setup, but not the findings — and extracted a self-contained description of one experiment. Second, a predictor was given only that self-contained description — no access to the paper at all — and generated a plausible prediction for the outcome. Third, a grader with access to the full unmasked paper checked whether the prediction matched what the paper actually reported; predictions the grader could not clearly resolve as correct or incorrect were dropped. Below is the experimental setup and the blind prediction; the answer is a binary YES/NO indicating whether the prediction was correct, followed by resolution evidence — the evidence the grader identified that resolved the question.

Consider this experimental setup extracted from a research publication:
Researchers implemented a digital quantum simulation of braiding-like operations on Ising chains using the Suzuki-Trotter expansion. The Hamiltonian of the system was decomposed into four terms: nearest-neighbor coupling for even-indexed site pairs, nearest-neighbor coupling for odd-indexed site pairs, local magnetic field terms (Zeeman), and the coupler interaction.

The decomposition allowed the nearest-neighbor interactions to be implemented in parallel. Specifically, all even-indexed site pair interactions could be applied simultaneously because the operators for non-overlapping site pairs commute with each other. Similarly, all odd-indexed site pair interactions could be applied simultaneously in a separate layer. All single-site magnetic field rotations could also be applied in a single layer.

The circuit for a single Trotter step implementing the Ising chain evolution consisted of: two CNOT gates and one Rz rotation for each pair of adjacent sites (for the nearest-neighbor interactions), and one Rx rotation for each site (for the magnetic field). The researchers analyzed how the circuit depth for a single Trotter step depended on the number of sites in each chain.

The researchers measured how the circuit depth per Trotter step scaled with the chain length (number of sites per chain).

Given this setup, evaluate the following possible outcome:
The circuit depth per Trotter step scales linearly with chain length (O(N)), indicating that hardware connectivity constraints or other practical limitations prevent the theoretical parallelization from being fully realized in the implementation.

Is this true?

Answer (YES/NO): NO